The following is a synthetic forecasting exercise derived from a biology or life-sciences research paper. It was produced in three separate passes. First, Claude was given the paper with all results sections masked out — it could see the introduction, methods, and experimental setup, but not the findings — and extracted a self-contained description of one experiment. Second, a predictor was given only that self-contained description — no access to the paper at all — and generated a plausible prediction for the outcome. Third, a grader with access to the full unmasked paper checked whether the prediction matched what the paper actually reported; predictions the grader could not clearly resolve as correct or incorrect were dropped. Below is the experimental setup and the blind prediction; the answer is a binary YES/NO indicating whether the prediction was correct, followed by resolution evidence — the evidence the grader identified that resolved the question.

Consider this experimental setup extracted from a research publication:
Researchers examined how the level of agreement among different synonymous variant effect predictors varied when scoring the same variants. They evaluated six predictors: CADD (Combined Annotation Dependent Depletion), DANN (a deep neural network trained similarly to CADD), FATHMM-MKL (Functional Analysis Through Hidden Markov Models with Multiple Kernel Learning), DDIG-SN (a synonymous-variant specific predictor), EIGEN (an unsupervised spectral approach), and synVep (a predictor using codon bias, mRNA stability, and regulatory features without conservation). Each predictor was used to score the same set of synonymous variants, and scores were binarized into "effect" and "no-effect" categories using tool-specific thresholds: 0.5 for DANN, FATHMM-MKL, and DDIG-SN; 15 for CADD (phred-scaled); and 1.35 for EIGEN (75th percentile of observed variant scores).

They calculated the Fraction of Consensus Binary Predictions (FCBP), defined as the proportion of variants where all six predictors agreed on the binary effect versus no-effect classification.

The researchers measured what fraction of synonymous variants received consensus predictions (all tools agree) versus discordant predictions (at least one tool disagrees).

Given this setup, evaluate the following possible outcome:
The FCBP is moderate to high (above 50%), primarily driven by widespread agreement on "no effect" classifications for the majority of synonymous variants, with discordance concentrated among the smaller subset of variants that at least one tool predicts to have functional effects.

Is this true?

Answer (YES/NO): NO